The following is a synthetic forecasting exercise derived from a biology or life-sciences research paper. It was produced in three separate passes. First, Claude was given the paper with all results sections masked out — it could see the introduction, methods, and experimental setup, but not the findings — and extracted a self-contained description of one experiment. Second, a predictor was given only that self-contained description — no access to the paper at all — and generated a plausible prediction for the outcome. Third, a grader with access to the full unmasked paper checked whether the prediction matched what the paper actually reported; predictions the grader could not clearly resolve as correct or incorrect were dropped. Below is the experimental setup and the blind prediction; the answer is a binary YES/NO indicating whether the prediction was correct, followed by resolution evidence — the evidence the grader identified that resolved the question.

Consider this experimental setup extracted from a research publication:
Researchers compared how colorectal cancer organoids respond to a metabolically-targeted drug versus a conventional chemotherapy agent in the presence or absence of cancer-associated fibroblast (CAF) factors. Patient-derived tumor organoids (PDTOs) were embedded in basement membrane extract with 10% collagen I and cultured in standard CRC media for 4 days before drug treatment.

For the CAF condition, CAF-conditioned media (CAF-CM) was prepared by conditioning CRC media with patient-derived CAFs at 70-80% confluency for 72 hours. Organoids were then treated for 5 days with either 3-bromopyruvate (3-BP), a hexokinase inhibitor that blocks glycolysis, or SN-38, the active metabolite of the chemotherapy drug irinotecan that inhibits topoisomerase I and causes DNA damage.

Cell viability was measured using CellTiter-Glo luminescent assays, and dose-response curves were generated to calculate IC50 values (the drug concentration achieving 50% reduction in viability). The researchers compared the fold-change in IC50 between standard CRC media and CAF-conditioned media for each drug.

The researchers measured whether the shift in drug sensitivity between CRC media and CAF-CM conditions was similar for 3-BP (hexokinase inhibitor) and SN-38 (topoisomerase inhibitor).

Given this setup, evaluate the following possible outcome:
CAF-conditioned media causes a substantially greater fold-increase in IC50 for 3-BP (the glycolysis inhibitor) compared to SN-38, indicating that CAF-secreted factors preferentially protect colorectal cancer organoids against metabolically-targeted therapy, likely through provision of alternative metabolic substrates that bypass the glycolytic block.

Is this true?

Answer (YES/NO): NO